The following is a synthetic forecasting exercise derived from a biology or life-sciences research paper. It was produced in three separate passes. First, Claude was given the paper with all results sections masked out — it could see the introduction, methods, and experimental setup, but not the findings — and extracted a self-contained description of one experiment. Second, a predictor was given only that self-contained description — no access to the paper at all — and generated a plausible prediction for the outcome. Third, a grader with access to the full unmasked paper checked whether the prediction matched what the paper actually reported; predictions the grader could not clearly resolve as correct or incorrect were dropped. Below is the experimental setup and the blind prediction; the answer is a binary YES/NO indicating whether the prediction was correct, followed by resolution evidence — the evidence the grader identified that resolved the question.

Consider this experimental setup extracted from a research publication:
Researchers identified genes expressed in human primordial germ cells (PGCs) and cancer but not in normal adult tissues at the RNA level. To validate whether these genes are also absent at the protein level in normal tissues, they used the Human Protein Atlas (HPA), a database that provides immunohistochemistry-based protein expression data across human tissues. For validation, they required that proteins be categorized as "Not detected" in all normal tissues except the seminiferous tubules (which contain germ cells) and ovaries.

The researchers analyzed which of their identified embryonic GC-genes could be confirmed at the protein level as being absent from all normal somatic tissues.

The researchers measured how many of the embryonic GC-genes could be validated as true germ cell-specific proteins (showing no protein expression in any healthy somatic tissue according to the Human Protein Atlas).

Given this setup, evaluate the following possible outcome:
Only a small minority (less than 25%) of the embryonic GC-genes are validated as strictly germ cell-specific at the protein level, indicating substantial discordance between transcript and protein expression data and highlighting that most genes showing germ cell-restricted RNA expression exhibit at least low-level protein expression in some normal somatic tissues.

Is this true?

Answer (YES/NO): YES